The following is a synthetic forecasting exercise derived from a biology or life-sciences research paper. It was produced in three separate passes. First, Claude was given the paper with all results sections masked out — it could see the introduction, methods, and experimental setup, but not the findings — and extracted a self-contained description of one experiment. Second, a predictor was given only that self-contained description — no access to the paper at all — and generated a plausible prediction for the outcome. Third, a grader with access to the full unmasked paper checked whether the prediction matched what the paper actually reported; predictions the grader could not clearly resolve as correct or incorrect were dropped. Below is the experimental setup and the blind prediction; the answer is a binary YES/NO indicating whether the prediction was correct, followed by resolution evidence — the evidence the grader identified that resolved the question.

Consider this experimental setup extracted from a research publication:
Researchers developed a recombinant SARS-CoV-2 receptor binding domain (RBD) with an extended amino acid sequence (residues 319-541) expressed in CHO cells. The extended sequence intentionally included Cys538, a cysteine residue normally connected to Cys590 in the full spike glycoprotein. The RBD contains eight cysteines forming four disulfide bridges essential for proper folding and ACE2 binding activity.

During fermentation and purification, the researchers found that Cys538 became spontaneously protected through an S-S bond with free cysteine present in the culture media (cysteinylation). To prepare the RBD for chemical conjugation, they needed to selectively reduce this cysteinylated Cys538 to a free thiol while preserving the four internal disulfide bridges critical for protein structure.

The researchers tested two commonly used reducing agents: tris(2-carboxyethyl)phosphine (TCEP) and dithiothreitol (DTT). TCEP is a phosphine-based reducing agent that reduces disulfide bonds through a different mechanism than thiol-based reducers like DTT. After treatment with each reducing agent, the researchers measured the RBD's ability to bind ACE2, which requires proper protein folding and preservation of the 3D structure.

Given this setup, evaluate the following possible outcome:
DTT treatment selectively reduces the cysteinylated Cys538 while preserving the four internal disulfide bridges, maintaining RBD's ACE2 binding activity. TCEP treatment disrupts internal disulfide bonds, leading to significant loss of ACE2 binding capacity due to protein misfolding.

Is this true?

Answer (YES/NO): NO